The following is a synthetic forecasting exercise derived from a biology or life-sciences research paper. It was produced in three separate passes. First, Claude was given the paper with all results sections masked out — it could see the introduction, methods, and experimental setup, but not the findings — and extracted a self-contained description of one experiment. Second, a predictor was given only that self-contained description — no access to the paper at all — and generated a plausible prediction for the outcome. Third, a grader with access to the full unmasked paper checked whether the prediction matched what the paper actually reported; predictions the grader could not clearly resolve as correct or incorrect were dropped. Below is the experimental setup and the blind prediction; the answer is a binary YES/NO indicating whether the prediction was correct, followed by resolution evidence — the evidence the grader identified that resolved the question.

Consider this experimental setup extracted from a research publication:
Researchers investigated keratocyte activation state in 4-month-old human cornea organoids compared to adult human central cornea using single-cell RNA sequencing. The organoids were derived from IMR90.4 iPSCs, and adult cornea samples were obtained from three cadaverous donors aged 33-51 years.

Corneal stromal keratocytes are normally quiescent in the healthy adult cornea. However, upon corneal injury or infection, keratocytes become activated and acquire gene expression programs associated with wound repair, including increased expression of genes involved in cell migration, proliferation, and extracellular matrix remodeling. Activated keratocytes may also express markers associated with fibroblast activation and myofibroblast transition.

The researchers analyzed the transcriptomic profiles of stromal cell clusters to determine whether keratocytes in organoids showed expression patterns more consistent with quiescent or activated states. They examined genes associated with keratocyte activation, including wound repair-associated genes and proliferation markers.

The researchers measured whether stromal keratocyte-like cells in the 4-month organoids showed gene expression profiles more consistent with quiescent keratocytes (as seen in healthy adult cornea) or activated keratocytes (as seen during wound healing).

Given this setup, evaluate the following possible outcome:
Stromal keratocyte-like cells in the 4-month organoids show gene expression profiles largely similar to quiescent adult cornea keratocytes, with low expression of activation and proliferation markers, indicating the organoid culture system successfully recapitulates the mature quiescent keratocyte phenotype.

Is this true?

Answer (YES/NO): NO